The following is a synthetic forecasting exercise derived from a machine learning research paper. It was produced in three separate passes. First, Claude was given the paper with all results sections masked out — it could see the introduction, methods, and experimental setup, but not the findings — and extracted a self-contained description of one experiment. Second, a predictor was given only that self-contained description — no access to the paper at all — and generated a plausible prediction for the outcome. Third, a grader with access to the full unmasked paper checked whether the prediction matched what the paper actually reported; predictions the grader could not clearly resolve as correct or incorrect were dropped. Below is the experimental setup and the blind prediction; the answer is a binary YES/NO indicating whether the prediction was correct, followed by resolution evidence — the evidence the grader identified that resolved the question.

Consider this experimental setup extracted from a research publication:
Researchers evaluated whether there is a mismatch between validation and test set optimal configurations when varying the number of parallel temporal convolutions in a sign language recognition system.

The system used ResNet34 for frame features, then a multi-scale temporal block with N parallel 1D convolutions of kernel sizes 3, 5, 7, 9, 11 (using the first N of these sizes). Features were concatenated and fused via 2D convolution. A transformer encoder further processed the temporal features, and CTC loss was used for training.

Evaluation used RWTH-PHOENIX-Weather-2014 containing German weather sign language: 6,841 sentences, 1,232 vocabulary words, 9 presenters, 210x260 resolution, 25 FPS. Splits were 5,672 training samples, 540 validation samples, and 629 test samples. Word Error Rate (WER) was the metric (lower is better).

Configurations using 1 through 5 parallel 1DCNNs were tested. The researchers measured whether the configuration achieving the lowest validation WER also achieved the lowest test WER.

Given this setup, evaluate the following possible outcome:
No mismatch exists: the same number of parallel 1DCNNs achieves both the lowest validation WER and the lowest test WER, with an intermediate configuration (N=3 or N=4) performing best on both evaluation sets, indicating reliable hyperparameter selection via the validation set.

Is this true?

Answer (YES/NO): NO